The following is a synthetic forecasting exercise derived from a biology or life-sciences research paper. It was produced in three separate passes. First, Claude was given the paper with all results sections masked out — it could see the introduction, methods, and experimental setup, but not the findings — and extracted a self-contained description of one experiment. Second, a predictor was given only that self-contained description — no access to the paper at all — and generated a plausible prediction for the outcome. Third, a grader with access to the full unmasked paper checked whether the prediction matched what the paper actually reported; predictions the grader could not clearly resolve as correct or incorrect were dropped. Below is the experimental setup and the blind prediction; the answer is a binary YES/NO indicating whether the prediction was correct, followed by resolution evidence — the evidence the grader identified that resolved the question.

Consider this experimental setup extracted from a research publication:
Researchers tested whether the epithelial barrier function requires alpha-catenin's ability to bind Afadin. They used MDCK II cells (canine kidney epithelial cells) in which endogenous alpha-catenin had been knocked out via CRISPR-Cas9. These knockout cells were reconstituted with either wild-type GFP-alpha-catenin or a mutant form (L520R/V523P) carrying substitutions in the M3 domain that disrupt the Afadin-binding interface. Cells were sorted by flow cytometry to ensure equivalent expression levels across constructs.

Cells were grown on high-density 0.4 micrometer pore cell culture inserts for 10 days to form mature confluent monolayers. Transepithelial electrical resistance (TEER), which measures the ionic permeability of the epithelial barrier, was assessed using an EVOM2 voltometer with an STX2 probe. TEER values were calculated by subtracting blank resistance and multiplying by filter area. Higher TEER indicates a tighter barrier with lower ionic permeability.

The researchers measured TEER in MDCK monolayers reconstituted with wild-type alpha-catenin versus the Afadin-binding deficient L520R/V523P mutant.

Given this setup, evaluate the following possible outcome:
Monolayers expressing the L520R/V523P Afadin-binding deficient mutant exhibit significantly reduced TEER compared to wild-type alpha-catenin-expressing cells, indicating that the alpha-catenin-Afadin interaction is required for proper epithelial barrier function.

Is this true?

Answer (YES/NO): YES